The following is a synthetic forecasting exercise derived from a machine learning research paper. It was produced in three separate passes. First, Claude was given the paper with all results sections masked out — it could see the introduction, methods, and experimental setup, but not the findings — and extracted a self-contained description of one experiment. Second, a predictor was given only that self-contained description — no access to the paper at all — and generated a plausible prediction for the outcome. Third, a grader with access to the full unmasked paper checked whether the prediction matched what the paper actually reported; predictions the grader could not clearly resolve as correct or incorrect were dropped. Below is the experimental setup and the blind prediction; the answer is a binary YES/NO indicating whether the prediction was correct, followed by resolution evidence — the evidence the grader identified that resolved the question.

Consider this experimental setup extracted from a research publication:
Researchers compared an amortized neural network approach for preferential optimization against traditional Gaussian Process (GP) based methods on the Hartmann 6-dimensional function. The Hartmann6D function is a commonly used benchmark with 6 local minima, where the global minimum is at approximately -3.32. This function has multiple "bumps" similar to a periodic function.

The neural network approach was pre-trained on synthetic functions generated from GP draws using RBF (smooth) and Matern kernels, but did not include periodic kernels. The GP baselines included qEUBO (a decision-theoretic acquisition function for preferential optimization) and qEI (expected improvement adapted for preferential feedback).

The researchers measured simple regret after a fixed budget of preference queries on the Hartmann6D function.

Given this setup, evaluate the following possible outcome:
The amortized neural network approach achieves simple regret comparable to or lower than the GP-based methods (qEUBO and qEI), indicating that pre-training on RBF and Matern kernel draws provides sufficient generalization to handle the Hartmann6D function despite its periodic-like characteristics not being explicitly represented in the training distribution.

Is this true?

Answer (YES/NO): NO